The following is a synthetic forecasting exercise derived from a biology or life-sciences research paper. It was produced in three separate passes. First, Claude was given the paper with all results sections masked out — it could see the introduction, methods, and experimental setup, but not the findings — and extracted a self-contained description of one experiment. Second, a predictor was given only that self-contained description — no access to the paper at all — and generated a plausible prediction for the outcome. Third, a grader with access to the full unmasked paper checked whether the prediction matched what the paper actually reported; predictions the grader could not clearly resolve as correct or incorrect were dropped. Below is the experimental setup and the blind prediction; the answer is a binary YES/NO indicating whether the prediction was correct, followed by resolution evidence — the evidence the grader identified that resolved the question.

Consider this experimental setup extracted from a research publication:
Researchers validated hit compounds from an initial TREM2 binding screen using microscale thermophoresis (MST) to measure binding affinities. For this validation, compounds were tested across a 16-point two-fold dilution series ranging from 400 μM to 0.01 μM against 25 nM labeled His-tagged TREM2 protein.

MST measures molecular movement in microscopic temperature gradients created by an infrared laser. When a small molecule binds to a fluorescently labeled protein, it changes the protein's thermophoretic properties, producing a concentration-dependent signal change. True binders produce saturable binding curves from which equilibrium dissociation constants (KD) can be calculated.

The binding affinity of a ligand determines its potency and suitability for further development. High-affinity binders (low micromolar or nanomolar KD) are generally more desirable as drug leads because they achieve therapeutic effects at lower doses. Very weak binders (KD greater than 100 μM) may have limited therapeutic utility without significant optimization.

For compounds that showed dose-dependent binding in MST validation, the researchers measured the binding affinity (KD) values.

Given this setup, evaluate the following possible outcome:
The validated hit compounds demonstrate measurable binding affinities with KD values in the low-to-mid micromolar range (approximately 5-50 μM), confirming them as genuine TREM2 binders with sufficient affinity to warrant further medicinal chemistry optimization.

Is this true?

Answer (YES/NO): NO